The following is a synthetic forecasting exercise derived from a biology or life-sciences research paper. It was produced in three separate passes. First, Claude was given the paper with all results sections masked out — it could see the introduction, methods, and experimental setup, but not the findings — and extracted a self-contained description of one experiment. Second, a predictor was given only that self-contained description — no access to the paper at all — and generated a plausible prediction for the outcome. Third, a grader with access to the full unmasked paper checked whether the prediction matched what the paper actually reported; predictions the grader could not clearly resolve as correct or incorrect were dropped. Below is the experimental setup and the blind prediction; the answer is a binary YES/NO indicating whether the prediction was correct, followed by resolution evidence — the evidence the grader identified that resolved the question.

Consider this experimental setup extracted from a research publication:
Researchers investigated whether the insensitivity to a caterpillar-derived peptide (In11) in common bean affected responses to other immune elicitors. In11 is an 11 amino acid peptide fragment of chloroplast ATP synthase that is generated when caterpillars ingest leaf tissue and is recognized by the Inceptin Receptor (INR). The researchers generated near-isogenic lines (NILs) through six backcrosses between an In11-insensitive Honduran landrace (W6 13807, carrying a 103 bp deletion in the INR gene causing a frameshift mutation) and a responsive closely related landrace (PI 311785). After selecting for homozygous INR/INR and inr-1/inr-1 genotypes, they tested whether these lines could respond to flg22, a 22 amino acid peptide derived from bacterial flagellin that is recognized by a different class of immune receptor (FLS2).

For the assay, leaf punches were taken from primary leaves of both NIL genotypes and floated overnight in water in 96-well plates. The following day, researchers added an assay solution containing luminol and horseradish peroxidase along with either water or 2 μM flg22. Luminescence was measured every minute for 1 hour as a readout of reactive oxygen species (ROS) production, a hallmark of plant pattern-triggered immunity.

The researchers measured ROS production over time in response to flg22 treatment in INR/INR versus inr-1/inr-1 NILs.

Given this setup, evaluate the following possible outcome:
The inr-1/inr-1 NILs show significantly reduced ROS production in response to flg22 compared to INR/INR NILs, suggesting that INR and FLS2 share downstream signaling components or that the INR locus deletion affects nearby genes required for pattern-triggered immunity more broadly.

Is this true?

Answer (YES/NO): NO